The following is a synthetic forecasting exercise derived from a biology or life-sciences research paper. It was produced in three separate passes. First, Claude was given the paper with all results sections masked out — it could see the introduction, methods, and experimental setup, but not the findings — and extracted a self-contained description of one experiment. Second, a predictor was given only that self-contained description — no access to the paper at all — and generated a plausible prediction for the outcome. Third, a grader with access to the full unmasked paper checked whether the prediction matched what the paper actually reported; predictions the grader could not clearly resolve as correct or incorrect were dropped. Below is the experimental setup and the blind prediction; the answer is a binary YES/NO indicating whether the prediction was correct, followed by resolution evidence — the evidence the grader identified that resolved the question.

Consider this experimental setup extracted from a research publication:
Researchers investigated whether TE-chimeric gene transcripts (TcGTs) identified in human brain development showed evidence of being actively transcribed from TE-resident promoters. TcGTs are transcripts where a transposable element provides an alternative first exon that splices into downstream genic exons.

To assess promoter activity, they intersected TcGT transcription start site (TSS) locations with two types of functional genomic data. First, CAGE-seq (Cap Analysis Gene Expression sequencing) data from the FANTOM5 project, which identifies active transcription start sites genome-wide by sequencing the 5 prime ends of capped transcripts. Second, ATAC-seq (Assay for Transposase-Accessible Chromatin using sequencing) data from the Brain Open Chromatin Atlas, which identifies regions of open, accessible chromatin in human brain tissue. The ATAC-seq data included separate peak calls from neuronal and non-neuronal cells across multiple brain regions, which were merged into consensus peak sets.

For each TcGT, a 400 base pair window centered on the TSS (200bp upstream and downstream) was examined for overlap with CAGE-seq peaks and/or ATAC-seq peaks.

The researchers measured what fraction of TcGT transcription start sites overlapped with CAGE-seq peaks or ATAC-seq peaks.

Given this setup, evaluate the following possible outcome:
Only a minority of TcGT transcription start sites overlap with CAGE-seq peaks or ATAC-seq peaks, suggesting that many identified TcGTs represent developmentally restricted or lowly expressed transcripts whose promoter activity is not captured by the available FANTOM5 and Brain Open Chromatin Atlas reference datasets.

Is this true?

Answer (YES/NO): YES